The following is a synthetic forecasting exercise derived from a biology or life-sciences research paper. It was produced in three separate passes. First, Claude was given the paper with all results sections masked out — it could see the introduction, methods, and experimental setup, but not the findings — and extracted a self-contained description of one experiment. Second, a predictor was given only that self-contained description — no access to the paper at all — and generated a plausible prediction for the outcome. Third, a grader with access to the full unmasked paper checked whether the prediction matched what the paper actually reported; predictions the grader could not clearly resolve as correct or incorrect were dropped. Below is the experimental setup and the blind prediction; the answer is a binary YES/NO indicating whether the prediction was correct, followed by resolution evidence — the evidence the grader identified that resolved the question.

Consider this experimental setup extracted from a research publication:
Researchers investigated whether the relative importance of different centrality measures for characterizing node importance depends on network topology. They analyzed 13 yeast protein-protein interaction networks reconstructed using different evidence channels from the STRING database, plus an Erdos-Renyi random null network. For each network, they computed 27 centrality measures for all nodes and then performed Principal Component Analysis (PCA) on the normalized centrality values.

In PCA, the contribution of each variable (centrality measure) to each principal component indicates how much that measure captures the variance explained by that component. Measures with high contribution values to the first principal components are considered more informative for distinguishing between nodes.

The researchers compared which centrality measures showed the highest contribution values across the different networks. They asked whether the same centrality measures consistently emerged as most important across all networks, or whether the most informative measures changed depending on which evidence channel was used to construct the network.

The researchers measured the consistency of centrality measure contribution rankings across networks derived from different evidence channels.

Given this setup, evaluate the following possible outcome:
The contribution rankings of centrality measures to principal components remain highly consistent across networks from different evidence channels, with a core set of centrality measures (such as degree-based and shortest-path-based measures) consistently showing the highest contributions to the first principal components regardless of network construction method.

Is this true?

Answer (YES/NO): NO